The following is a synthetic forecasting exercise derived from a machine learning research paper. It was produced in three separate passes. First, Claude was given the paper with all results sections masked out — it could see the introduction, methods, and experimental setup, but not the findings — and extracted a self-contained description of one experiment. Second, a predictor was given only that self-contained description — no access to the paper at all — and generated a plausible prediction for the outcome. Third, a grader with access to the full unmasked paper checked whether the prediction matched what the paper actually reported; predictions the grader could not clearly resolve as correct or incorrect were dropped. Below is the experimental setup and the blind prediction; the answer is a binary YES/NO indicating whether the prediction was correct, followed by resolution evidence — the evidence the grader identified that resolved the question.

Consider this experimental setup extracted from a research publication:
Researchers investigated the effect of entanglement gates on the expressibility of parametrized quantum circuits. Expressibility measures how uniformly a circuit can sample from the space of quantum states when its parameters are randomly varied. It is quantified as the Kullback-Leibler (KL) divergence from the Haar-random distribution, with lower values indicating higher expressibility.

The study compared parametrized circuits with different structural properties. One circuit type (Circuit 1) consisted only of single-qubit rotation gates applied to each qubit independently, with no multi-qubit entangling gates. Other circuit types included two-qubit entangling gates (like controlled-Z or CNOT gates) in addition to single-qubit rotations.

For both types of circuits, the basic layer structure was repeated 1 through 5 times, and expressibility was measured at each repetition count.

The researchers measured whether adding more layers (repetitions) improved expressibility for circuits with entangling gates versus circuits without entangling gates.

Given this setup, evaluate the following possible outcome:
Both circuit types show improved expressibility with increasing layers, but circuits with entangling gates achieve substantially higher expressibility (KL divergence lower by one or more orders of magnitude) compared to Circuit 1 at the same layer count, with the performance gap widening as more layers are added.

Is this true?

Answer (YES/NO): NO